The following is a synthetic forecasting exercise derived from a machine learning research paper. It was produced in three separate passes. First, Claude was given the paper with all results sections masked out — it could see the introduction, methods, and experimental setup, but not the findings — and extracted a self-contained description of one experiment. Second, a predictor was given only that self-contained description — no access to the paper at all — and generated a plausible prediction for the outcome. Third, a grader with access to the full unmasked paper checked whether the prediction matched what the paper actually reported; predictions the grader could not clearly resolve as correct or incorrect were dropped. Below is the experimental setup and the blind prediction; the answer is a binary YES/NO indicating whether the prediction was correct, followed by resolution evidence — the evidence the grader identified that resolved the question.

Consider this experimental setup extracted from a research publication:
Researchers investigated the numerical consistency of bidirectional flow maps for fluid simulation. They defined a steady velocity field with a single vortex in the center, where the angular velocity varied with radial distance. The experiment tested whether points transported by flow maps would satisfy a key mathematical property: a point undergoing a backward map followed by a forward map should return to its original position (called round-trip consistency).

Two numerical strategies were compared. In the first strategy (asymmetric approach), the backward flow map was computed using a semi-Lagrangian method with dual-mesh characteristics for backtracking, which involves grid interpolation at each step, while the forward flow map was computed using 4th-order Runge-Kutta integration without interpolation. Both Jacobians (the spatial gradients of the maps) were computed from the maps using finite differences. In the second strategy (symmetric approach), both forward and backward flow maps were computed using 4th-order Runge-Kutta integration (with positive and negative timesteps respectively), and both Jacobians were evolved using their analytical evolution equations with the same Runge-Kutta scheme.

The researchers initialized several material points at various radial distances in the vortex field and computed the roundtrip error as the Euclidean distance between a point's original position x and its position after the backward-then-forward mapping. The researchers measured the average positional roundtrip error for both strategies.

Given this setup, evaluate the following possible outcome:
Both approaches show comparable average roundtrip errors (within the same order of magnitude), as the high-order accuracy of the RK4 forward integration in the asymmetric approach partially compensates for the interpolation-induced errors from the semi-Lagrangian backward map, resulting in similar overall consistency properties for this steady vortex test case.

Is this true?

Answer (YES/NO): NO